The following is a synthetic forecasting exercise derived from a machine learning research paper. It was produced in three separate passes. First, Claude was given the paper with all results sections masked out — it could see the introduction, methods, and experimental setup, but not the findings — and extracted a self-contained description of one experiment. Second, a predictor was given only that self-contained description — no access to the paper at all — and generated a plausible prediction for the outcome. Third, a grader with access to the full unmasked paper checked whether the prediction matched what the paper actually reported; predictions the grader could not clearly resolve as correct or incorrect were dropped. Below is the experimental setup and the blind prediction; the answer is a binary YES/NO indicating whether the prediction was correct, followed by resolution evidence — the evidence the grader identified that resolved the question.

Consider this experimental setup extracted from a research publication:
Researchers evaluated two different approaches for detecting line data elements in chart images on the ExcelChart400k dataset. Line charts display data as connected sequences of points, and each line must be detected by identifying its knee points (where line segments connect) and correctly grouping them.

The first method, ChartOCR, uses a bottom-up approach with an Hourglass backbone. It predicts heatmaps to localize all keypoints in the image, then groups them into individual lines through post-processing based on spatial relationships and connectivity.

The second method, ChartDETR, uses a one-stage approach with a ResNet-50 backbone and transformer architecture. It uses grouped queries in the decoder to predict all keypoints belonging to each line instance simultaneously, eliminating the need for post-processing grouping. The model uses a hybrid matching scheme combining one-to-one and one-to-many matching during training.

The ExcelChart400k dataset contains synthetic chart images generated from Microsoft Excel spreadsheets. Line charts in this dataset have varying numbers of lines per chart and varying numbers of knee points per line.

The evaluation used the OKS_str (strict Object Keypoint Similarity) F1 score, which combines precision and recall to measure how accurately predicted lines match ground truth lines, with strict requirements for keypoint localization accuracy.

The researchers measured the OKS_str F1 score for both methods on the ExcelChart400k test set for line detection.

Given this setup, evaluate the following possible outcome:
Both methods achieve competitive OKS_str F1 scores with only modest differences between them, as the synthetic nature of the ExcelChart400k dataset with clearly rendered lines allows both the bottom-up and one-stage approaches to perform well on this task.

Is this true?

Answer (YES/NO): YES